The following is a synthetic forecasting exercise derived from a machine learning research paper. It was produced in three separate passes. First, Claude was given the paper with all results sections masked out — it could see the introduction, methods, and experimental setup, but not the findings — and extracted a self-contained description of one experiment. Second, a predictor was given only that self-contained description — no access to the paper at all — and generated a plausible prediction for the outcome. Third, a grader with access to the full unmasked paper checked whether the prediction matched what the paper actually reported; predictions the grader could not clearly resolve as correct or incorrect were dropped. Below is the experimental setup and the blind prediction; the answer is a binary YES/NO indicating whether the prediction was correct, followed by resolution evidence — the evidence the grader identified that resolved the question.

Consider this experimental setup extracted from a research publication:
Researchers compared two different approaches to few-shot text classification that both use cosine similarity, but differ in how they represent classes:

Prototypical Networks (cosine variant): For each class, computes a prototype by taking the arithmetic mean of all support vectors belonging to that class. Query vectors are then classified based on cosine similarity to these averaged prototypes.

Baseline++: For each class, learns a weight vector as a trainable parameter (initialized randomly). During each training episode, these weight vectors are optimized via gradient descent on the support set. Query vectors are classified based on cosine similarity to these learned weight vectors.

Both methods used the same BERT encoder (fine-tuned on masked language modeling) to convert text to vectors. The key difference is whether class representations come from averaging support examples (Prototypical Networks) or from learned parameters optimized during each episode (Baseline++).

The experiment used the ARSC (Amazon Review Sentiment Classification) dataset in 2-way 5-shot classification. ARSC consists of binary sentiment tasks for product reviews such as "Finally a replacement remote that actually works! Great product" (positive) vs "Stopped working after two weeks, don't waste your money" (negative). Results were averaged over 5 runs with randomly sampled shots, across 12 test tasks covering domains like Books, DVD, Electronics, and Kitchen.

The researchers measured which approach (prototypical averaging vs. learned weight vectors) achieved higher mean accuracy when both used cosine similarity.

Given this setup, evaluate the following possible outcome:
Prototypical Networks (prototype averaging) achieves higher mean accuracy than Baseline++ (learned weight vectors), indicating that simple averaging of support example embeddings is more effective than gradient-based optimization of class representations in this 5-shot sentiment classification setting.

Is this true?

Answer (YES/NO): YES